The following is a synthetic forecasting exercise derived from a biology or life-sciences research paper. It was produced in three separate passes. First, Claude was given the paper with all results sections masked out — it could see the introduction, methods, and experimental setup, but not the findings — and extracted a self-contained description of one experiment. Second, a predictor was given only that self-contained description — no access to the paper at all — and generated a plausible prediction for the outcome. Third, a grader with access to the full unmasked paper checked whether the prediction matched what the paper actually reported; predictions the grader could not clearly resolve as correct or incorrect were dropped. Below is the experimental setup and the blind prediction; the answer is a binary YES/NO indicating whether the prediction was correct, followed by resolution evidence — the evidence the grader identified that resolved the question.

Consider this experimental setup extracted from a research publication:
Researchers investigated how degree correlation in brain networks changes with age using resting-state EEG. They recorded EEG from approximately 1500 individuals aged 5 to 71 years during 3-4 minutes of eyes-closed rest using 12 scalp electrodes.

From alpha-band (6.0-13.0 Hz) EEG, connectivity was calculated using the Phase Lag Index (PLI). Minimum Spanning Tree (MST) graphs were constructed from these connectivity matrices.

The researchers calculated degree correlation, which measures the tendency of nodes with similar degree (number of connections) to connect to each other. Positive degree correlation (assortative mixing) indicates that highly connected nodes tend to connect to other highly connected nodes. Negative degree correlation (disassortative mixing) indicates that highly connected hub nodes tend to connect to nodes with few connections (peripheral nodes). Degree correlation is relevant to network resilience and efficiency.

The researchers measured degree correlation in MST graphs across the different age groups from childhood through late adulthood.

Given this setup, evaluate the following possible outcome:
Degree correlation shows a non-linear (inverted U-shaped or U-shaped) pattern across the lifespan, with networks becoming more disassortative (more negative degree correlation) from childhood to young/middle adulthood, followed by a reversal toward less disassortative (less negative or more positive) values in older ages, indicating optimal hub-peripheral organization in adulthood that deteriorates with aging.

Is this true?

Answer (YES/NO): NO